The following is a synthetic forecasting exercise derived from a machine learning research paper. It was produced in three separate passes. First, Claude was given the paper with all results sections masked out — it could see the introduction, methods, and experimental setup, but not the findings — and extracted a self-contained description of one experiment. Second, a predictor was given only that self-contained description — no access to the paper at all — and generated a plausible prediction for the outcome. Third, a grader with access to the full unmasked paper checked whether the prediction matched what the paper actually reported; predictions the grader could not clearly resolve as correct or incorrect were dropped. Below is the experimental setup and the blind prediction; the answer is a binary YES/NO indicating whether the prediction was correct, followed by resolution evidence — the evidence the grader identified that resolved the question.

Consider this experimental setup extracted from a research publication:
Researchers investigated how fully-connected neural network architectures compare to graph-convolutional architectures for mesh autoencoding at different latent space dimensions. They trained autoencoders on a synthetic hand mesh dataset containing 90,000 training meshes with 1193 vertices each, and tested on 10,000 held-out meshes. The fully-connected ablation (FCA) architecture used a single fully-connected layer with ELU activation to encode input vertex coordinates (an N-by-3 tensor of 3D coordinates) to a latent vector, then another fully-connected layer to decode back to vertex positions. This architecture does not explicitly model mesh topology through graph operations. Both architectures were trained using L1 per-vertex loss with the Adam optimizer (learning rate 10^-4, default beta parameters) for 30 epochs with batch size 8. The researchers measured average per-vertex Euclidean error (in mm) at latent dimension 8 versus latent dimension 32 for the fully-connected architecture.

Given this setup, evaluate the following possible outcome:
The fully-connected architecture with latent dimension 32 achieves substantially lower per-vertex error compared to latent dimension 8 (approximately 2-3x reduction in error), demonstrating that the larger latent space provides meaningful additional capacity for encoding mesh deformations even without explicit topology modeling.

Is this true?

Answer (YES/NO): NO